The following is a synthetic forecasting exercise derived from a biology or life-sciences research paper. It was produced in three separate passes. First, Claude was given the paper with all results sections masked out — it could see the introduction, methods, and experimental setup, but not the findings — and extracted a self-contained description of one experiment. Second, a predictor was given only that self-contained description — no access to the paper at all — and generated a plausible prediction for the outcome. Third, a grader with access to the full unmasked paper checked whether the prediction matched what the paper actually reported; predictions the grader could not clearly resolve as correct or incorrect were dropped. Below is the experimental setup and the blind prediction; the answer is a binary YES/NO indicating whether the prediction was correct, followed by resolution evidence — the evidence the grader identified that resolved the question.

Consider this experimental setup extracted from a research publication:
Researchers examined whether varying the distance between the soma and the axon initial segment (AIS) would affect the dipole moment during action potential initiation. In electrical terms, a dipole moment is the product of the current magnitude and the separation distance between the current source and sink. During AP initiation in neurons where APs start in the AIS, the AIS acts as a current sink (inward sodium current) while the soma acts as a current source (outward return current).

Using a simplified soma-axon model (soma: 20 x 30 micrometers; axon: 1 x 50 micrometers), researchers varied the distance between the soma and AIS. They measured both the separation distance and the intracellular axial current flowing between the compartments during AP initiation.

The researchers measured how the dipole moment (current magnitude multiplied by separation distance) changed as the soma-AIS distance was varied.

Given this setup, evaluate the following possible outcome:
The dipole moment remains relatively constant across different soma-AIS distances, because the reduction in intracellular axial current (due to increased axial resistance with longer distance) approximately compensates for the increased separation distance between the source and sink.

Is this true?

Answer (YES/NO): YES